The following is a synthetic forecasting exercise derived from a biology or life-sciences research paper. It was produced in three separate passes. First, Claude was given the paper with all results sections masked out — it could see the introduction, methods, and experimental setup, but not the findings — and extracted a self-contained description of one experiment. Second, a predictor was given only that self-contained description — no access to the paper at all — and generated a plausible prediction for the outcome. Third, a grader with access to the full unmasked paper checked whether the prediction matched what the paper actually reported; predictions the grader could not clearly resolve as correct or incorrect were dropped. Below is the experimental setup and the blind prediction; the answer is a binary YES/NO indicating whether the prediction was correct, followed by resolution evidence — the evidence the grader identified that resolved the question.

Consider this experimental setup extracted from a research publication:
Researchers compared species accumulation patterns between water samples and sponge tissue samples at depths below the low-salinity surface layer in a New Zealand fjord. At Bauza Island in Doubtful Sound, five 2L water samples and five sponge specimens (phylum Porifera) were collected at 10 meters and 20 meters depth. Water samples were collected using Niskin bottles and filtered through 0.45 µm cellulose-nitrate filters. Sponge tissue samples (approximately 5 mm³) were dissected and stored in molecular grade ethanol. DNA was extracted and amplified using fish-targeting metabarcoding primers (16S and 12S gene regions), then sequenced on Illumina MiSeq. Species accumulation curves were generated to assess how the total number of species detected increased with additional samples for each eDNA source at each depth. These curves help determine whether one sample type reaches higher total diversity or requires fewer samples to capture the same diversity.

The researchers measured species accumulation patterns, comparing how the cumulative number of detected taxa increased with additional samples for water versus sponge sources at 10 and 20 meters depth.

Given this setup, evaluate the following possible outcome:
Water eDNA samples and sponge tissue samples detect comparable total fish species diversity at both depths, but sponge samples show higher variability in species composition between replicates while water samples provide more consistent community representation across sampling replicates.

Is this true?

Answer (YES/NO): NO